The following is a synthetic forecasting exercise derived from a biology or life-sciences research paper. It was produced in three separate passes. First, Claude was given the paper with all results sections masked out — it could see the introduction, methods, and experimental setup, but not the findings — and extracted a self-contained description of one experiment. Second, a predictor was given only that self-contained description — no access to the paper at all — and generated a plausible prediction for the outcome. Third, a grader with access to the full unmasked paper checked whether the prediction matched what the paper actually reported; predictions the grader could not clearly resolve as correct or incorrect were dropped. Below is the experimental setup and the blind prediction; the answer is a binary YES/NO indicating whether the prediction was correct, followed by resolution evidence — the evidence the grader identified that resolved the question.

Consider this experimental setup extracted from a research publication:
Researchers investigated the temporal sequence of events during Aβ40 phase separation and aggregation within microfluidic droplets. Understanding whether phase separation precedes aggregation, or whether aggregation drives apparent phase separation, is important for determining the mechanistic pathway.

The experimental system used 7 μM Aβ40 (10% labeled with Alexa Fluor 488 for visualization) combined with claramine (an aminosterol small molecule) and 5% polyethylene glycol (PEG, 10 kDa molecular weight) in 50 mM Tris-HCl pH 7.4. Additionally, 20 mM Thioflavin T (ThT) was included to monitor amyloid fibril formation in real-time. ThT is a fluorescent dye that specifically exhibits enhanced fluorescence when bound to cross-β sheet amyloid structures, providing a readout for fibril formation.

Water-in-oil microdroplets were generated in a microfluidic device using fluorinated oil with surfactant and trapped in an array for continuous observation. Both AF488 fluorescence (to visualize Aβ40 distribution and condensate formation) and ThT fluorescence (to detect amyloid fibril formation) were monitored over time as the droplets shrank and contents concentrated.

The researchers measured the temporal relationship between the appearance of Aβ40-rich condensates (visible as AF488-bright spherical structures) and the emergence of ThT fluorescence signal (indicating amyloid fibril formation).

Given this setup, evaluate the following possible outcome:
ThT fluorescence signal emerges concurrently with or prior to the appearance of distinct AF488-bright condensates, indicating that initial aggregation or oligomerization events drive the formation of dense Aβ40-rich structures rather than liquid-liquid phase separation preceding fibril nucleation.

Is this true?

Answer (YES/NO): NO